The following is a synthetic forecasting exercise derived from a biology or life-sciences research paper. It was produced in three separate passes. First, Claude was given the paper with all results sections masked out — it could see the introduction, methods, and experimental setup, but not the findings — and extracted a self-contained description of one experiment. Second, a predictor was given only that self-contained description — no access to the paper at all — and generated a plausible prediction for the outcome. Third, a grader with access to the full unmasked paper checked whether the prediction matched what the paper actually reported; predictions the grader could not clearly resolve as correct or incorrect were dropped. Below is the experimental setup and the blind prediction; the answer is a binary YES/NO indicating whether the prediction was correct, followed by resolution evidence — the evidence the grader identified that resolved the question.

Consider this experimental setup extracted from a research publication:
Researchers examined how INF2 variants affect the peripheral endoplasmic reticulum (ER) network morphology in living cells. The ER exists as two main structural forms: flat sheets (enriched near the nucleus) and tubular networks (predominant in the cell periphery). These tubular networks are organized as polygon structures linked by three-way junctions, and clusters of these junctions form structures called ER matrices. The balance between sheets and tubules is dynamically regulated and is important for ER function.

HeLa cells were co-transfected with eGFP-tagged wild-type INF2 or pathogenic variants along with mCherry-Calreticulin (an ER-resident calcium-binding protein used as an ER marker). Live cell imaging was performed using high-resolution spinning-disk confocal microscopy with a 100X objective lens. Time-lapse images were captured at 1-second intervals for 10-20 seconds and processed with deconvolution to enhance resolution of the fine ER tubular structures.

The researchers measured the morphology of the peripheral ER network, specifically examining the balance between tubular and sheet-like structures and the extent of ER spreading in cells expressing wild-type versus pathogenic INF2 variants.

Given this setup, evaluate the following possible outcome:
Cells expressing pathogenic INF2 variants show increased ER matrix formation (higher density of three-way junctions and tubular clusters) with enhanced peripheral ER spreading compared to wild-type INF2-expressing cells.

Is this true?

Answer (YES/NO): NO